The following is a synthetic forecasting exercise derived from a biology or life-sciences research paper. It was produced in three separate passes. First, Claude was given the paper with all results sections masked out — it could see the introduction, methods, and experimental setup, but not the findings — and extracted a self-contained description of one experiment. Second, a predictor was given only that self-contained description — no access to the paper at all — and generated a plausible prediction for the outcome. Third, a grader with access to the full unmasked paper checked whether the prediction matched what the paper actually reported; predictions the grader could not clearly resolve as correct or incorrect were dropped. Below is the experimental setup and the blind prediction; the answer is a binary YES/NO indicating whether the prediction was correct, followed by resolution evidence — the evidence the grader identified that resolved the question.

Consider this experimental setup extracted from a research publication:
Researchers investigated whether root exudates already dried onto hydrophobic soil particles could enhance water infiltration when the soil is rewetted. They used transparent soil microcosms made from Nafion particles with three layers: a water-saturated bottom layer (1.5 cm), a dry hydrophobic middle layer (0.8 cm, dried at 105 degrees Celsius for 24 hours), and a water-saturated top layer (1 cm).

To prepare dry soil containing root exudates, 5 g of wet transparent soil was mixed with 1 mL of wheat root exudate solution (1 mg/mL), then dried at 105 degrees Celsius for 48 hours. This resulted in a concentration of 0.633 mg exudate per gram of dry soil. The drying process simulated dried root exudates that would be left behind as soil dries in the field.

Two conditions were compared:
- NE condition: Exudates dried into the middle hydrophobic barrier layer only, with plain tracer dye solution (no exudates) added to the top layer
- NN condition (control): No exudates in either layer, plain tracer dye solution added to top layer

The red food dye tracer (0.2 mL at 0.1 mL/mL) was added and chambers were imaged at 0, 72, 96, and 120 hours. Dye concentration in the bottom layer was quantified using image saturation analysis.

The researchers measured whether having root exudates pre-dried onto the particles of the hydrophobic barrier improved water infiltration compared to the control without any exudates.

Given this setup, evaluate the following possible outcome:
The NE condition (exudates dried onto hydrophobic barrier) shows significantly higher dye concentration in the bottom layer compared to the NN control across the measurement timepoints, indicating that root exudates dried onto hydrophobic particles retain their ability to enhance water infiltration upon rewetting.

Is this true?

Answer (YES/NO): NO